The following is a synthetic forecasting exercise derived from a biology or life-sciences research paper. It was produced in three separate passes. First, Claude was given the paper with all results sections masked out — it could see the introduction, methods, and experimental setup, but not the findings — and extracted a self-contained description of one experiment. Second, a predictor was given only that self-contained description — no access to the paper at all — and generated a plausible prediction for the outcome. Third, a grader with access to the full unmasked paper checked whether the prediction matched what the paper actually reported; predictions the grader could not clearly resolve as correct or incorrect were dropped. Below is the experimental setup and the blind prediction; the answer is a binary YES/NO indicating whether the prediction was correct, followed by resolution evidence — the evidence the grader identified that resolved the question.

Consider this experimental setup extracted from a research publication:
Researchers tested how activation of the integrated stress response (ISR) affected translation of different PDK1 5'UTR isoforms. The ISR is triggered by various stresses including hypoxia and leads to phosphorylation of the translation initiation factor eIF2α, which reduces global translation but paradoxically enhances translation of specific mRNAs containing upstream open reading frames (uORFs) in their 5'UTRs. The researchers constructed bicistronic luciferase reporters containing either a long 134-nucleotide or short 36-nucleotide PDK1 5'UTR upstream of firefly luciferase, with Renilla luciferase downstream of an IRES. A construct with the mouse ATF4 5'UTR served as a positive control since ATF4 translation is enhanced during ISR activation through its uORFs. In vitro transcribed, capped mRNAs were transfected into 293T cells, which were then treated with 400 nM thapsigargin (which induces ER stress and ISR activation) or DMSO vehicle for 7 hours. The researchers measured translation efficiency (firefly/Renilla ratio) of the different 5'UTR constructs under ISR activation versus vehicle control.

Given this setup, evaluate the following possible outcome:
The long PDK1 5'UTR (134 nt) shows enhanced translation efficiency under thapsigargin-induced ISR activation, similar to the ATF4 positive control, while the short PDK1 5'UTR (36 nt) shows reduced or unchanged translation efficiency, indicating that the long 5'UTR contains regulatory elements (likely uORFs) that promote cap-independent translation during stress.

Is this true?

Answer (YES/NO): NO